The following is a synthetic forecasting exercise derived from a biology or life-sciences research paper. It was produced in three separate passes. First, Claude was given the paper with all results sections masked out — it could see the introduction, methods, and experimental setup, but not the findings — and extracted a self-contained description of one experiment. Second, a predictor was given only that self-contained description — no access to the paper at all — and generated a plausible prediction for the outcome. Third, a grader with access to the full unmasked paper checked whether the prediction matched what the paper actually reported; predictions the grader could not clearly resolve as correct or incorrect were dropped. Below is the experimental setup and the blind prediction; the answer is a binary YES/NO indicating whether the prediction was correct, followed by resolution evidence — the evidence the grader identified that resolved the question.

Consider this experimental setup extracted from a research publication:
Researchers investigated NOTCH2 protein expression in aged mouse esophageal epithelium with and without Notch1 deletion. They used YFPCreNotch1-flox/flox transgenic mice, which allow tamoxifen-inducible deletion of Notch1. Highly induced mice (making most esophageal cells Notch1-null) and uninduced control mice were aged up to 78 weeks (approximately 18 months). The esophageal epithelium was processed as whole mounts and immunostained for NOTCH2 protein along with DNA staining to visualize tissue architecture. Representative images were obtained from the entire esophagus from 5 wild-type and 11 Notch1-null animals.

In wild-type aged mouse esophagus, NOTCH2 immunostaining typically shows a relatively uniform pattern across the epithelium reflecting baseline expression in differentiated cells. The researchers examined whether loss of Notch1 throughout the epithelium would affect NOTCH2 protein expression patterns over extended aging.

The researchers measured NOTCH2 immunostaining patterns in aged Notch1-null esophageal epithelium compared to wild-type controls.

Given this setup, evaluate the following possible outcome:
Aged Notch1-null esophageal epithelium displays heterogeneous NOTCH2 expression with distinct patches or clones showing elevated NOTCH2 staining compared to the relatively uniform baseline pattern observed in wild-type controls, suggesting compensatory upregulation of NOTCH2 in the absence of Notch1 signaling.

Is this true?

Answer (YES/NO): NO